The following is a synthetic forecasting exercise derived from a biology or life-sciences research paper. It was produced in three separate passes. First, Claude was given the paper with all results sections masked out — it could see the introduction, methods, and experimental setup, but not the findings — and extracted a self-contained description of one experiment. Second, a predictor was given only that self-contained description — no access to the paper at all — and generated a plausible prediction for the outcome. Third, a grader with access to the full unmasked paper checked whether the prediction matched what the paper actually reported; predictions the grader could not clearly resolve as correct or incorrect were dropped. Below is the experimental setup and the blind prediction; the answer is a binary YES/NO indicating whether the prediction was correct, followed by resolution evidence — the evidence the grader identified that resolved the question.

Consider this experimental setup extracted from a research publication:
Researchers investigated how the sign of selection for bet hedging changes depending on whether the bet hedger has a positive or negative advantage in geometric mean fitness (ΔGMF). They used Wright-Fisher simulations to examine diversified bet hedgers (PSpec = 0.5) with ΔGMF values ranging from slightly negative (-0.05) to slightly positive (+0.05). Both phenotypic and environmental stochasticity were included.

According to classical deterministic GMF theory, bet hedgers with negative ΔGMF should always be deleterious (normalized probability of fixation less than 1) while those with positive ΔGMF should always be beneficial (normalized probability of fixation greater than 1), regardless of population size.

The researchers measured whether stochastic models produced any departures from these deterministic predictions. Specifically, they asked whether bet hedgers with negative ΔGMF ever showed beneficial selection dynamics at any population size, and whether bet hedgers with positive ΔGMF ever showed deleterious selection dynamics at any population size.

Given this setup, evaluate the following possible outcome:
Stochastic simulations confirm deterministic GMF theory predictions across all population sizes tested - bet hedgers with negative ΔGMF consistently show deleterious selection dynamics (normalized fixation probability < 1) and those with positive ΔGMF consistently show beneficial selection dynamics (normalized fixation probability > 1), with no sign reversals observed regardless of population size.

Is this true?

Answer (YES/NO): NO